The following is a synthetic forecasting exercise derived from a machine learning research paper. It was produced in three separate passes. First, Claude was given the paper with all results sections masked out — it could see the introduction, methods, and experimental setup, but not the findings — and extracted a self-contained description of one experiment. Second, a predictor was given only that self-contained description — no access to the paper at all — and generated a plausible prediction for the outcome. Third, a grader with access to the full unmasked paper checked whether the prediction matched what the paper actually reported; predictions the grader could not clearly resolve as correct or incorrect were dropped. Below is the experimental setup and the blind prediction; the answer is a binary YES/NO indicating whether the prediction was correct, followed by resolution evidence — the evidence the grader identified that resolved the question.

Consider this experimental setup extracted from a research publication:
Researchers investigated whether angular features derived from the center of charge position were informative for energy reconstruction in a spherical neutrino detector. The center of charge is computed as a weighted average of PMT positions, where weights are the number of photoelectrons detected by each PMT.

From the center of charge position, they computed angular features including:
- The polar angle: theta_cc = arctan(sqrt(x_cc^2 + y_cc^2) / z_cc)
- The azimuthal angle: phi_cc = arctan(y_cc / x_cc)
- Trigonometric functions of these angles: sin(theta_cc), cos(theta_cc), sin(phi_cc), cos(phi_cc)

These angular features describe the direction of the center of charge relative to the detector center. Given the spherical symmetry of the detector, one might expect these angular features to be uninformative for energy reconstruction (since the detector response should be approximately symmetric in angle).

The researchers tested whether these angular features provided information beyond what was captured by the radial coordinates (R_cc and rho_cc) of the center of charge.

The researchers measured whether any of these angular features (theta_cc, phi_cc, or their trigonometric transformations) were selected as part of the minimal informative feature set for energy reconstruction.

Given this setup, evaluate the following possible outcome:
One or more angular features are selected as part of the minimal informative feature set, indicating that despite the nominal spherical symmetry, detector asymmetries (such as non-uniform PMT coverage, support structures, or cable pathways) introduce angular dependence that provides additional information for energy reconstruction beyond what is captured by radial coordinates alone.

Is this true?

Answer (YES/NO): NO